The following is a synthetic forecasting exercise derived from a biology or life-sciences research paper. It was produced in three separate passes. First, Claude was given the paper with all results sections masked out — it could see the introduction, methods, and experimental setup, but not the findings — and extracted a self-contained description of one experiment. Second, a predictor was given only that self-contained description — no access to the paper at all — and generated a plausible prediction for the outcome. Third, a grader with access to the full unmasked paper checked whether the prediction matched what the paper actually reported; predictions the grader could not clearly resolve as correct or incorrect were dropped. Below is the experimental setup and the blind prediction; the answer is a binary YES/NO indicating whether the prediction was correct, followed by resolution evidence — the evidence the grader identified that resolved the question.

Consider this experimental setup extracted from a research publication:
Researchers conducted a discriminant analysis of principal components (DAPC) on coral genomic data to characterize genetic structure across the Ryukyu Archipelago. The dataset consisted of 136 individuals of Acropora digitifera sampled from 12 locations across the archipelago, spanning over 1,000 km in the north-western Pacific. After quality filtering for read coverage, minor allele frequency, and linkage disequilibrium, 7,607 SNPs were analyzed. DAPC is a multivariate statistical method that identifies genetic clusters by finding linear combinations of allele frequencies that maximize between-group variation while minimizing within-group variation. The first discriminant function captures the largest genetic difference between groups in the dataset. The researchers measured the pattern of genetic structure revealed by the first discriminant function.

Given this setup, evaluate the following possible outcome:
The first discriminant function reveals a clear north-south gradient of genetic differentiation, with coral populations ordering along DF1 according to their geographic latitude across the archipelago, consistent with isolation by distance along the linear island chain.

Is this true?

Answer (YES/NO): NO